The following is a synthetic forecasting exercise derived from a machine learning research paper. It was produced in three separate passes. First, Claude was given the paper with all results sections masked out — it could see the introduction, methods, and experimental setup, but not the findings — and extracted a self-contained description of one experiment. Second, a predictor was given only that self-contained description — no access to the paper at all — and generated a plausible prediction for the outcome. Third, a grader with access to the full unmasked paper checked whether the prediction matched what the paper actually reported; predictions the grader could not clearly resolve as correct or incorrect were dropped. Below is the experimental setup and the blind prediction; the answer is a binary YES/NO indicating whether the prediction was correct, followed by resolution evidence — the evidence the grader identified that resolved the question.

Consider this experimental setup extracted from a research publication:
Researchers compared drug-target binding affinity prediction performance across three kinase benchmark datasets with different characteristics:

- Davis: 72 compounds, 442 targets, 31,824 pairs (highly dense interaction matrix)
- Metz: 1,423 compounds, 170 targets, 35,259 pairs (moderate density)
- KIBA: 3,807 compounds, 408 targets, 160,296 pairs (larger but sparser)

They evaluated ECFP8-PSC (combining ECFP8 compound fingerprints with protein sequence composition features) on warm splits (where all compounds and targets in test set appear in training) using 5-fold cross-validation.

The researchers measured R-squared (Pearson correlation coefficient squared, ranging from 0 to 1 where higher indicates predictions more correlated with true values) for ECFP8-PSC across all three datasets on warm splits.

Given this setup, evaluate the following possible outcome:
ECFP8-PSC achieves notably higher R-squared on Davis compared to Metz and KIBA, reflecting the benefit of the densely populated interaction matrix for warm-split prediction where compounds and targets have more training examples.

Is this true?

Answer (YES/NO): YES